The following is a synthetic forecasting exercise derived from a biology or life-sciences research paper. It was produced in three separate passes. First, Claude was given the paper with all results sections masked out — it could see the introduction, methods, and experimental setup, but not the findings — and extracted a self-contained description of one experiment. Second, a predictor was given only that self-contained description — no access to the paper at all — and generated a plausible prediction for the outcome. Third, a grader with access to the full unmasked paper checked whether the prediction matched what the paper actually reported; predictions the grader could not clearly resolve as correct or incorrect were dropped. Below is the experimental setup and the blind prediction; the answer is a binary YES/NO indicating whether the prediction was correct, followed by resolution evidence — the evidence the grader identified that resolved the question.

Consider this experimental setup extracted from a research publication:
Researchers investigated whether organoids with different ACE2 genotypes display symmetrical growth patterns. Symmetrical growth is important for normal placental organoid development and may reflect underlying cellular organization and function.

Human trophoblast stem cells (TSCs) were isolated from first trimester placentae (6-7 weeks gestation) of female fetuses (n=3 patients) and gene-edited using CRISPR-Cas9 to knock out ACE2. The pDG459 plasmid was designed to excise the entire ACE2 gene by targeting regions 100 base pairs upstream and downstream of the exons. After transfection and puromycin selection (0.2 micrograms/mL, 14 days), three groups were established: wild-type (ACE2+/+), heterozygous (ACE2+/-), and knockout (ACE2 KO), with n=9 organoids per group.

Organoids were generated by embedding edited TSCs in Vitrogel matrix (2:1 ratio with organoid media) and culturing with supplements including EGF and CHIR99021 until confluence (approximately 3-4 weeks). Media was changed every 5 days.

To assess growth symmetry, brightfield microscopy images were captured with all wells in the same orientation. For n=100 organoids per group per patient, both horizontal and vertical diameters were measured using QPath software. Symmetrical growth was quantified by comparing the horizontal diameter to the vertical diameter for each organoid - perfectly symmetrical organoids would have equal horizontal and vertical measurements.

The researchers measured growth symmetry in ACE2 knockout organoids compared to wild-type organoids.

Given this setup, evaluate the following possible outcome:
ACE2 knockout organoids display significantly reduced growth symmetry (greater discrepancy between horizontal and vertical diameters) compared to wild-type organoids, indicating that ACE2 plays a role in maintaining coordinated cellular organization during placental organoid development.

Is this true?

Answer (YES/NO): YES